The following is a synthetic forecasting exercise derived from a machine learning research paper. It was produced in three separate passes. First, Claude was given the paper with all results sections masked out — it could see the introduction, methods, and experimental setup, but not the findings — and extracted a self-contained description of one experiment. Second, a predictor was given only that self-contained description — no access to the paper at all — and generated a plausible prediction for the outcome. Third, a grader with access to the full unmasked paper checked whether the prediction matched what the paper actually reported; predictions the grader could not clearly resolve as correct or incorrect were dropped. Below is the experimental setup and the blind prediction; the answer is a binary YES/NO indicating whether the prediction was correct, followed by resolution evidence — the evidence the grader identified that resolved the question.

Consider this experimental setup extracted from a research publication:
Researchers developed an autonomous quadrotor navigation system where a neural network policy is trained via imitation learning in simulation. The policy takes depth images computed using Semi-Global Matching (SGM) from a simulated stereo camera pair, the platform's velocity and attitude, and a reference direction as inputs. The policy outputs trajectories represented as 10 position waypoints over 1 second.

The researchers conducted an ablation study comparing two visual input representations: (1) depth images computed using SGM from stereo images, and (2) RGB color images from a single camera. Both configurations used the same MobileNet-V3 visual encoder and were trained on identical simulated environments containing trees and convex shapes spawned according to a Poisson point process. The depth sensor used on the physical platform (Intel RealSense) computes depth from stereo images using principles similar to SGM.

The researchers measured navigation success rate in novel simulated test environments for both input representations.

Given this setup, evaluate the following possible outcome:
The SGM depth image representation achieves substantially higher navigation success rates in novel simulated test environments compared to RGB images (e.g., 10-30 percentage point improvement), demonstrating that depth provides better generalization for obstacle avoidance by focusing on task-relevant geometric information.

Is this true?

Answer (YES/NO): YES